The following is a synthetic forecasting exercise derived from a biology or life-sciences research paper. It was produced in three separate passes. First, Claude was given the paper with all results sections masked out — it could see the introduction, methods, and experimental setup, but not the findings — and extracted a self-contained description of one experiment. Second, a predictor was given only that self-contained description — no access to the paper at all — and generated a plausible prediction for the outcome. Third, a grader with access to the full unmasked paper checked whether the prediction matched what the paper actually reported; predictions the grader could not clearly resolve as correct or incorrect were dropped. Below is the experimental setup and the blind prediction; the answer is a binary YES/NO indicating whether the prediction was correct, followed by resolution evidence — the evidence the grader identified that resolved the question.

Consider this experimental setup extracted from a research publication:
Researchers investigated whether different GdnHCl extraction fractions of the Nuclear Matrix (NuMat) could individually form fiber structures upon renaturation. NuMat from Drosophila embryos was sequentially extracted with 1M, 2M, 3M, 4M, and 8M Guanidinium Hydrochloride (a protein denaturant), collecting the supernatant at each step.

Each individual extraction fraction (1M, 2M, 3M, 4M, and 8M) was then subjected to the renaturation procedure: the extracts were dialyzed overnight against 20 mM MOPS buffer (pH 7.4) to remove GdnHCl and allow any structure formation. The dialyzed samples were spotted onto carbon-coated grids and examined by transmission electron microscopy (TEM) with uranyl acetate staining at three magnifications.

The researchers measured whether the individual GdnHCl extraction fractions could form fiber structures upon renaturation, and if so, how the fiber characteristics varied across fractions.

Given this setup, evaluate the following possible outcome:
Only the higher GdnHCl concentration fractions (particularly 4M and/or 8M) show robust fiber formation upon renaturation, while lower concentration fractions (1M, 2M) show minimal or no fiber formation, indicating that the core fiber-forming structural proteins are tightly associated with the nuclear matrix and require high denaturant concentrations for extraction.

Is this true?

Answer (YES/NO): NO